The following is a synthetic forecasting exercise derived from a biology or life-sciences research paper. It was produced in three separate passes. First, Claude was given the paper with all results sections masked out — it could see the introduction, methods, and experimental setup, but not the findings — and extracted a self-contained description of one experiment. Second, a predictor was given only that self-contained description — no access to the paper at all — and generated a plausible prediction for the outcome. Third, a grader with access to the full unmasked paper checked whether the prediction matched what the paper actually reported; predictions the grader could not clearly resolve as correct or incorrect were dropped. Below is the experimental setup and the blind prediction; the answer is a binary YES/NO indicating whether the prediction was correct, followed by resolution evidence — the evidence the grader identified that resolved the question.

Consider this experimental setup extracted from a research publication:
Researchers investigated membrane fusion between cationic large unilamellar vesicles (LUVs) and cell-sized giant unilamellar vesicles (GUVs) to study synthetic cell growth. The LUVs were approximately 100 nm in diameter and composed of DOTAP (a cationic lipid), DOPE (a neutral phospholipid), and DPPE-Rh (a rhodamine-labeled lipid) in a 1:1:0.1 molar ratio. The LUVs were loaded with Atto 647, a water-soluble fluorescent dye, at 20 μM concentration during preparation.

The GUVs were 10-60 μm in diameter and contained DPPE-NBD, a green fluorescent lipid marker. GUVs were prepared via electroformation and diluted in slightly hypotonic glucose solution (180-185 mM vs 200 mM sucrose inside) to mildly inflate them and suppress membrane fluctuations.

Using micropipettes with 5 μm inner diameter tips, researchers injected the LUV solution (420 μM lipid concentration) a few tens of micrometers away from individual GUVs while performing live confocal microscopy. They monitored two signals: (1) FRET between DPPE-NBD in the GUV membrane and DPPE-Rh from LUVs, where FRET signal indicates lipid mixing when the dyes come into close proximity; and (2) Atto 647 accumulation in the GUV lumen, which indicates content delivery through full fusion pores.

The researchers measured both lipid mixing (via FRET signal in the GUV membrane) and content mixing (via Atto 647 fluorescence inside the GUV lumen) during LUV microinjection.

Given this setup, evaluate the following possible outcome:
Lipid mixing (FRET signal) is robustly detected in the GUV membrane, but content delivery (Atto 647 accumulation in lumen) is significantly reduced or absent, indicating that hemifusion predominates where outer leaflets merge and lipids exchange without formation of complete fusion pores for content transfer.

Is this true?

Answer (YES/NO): NO